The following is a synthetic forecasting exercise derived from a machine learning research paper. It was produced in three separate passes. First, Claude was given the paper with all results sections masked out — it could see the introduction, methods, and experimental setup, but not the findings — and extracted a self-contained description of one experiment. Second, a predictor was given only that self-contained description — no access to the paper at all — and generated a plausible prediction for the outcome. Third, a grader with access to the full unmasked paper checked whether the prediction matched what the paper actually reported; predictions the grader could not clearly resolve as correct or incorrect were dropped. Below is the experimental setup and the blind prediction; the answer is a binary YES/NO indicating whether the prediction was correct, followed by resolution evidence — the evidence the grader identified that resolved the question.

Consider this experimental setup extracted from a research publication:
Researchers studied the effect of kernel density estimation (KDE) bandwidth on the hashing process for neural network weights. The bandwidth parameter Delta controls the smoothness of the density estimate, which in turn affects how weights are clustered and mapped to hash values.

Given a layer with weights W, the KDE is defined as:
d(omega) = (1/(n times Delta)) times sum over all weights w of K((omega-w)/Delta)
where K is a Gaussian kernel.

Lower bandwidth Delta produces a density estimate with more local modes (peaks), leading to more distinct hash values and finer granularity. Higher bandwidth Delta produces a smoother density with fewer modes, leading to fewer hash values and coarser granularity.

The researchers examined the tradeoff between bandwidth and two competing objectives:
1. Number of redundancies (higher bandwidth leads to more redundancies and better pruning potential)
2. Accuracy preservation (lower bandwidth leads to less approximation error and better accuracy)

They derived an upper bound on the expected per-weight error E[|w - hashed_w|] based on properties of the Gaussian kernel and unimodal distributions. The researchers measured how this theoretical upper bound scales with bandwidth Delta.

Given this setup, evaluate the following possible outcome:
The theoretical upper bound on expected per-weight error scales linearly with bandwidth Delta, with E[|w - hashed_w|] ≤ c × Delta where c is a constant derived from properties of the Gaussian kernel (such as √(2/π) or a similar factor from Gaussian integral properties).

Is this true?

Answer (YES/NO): YES